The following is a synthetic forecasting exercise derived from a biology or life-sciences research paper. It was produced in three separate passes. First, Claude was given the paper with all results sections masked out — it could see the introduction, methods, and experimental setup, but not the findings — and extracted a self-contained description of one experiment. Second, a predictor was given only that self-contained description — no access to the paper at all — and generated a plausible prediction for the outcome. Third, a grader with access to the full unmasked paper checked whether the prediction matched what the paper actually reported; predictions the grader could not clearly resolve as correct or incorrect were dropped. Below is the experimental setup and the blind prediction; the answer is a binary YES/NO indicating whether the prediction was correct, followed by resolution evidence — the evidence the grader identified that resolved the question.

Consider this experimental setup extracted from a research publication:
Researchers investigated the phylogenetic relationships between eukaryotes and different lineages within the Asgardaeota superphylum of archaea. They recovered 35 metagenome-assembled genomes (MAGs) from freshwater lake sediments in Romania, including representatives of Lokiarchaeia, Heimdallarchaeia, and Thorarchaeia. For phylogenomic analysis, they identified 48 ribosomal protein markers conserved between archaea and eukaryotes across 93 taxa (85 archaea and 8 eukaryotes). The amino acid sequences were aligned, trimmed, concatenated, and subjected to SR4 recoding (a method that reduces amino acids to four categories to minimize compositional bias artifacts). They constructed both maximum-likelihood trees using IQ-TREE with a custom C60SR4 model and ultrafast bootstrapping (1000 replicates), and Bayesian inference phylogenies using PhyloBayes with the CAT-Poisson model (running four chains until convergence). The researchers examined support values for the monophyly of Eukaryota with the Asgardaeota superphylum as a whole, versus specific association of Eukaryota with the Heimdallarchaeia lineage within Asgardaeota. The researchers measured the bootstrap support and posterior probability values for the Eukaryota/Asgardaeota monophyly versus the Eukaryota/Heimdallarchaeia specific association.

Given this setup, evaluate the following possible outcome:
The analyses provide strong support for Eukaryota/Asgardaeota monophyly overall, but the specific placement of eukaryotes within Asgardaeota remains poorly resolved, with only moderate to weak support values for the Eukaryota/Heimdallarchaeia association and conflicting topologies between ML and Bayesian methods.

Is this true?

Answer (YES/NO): NO